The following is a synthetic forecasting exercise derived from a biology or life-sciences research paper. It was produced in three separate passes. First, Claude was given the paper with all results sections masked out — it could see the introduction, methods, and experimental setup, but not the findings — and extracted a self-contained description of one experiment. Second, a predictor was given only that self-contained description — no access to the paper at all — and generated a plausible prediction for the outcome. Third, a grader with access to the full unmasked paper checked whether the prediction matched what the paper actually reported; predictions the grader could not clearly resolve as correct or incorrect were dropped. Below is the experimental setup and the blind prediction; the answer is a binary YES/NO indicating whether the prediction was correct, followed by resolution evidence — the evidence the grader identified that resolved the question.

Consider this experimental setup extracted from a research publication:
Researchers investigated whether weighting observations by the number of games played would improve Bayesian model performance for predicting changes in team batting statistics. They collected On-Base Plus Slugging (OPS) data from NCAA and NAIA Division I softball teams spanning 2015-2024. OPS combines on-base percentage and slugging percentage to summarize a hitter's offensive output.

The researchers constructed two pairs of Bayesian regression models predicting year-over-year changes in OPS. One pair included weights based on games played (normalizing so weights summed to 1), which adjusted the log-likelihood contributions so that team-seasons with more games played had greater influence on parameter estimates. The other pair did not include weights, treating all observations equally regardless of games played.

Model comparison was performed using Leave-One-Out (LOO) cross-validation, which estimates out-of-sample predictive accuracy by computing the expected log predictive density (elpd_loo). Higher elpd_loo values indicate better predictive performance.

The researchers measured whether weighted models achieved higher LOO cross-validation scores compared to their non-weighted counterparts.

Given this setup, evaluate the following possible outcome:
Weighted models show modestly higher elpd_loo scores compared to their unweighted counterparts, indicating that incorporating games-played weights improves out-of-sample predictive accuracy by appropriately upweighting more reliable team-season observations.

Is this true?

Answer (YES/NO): NO